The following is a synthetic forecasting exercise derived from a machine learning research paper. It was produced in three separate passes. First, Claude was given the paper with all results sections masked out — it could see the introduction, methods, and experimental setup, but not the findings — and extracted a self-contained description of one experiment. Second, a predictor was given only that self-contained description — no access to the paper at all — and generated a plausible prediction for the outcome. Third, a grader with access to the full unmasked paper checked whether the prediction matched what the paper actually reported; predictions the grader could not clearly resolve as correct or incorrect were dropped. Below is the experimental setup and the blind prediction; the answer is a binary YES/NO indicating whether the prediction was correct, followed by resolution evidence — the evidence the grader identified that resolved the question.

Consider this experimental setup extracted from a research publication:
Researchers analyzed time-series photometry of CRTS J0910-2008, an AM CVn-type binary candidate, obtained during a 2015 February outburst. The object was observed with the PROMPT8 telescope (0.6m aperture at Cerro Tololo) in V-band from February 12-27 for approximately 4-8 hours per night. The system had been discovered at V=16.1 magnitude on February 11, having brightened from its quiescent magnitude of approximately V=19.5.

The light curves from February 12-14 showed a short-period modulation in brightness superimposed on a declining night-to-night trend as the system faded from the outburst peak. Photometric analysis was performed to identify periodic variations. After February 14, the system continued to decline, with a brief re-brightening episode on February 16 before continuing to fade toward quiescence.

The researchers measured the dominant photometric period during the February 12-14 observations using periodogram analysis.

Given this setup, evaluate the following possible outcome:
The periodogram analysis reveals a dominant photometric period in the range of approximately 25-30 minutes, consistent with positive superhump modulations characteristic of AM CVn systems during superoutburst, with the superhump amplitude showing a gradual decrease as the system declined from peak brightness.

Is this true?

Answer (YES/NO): NO